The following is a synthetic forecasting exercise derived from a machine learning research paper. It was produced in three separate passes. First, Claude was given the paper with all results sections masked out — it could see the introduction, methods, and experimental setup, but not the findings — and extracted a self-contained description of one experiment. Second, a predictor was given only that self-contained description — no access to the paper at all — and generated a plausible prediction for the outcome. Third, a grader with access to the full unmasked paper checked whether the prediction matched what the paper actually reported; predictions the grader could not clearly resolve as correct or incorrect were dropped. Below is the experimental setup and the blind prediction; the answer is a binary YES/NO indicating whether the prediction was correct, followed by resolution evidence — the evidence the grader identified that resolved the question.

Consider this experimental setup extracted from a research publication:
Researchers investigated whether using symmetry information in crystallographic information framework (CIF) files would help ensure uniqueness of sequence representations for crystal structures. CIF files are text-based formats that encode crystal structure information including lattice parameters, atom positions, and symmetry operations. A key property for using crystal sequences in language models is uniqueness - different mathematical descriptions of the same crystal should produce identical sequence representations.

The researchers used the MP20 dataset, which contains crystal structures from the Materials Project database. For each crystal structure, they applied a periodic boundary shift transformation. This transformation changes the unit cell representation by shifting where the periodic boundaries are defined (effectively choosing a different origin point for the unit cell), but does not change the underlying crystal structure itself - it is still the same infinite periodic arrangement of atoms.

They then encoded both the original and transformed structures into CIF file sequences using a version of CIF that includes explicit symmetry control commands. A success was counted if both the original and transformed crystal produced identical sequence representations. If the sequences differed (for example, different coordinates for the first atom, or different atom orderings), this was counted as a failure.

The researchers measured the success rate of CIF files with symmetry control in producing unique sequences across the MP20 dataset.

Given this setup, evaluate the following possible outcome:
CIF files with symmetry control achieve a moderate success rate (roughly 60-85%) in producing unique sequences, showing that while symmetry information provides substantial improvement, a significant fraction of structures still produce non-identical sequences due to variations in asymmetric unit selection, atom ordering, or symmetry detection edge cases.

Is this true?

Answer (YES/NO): NO